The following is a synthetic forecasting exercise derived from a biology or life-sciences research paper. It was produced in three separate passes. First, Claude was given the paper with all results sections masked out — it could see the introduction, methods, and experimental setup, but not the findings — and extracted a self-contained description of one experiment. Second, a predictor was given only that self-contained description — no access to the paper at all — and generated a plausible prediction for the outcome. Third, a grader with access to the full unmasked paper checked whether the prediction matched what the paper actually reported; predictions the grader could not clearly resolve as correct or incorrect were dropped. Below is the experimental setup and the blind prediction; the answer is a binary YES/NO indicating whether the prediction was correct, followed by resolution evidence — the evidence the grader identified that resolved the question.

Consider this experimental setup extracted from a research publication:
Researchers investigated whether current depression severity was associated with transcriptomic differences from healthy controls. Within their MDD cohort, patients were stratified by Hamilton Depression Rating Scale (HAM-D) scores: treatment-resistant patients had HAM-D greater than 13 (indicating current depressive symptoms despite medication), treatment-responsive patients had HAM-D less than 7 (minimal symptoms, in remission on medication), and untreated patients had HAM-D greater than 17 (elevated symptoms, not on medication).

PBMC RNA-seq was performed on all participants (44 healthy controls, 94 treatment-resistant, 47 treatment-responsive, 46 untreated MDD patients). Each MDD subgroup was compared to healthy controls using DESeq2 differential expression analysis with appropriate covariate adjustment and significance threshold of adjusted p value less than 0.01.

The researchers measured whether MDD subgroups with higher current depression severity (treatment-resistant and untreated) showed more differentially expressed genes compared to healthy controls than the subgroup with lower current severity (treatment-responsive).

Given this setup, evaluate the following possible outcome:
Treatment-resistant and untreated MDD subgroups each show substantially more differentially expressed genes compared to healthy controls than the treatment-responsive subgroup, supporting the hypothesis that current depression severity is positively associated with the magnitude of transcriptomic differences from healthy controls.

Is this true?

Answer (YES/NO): NO